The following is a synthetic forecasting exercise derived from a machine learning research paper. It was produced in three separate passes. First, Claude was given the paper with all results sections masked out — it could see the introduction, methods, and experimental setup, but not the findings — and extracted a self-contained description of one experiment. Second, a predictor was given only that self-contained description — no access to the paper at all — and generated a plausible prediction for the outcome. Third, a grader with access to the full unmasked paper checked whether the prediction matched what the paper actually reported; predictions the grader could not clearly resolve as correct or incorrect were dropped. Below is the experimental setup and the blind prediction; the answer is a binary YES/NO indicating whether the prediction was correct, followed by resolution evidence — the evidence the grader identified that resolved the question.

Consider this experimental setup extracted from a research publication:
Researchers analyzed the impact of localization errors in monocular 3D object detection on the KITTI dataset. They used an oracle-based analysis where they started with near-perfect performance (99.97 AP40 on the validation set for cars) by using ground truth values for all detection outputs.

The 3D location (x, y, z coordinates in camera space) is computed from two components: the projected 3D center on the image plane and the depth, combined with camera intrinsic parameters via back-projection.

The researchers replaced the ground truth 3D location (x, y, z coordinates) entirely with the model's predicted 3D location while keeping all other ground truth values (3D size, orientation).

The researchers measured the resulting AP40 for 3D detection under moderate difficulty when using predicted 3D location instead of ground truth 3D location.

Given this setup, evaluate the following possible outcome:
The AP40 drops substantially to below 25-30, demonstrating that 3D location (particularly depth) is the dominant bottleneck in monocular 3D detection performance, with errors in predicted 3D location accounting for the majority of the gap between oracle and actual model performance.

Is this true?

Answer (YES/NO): YES